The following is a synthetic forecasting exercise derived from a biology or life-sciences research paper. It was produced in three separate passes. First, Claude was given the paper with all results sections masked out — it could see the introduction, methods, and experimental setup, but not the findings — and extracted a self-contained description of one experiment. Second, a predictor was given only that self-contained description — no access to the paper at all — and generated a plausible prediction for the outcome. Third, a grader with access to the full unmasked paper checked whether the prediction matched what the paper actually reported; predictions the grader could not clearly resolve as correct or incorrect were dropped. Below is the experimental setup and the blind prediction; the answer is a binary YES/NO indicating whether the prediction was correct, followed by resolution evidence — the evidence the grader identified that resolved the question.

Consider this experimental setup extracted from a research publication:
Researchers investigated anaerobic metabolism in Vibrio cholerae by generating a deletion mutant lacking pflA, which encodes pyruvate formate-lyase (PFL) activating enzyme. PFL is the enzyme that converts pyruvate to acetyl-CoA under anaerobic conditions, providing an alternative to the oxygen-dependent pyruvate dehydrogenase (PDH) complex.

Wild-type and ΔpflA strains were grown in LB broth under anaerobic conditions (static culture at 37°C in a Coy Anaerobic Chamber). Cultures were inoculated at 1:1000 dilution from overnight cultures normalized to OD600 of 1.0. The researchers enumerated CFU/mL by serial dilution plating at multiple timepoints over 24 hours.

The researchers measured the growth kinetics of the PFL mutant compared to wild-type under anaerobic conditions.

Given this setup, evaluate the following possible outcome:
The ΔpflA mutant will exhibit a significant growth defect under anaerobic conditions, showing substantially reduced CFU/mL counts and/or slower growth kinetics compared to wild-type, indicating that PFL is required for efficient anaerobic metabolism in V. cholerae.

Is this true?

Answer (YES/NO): NO